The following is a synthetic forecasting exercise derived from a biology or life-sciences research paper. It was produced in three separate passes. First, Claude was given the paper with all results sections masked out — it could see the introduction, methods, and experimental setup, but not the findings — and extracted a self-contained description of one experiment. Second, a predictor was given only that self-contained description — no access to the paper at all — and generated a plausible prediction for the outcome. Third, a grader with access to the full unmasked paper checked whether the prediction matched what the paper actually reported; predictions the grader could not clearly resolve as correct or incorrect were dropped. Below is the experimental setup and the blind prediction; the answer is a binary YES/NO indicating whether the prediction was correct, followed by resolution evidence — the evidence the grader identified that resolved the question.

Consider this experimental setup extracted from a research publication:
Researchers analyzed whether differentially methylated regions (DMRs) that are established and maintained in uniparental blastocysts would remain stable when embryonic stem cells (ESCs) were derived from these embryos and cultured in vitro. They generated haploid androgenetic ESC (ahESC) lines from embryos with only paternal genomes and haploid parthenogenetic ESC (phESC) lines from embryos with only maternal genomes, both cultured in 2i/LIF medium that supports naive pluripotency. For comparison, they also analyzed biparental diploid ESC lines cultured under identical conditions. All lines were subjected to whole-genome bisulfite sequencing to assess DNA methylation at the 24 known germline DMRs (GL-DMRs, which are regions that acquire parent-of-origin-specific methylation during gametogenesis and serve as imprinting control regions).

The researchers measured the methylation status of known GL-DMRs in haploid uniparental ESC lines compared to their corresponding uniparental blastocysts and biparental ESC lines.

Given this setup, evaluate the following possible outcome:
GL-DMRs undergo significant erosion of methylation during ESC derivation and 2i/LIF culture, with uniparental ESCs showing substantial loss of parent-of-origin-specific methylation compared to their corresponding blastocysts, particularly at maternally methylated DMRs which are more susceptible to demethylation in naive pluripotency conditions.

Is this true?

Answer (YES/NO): NO